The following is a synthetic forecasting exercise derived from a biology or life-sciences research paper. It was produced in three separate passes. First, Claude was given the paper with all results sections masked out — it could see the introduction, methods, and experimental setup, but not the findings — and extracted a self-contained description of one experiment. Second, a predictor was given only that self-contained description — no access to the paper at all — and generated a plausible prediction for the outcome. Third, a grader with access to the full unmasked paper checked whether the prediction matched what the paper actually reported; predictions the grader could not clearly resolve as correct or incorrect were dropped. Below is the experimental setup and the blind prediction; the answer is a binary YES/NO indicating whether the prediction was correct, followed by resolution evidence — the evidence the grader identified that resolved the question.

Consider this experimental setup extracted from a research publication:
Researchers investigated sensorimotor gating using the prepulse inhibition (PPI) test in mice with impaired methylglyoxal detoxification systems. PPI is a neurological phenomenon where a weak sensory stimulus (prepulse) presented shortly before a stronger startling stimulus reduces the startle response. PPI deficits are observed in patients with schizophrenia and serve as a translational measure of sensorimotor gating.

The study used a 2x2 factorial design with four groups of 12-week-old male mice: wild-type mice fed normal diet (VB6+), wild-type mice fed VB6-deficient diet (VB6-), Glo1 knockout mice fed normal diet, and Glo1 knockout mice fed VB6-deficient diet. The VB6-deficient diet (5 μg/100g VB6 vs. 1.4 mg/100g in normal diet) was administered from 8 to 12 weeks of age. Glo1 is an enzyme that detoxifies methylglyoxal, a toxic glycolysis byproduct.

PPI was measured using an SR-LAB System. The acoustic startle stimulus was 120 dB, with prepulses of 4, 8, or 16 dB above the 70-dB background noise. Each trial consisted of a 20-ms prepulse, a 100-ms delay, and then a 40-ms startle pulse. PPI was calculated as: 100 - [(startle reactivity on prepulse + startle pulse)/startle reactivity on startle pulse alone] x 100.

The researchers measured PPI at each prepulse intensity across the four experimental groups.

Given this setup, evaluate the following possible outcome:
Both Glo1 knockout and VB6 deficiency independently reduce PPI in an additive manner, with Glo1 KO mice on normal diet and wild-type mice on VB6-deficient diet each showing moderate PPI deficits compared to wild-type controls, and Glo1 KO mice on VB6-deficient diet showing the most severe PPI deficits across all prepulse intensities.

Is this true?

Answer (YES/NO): NO